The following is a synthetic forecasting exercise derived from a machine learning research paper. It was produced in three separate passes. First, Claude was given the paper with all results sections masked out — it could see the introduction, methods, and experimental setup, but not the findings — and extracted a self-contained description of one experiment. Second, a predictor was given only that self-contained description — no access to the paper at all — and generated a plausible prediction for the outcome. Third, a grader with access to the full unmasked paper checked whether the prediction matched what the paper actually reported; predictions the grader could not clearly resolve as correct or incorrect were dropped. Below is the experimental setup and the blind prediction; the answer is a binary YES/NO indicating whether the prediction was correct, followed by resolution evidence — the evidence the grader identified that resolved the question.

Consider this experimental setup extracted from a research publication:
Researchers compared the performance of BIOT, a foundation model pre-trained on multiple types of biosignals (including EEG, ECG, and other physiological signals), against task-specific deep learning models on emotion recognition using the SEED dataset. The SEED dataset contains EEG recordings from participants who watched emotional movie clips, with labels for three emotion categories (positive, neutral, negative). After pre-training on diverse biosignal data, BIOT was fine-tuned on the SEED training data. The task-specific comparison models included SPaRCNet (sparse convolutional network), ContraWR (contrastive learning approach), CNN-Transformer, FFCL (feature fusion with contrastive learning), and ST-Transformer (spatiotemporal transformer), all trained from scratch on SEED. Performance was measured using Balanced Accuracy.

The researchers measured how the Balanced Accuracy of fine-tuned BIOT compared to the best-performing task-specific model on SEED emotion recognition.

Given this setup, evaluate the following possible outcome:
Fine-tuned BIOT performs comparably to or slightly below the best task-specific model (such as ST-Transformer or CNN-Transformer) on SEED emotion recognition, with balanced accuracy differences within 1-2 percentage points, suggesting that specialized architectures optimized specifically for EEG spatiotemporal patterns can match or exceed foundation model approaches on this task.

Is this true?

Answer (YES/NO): NO